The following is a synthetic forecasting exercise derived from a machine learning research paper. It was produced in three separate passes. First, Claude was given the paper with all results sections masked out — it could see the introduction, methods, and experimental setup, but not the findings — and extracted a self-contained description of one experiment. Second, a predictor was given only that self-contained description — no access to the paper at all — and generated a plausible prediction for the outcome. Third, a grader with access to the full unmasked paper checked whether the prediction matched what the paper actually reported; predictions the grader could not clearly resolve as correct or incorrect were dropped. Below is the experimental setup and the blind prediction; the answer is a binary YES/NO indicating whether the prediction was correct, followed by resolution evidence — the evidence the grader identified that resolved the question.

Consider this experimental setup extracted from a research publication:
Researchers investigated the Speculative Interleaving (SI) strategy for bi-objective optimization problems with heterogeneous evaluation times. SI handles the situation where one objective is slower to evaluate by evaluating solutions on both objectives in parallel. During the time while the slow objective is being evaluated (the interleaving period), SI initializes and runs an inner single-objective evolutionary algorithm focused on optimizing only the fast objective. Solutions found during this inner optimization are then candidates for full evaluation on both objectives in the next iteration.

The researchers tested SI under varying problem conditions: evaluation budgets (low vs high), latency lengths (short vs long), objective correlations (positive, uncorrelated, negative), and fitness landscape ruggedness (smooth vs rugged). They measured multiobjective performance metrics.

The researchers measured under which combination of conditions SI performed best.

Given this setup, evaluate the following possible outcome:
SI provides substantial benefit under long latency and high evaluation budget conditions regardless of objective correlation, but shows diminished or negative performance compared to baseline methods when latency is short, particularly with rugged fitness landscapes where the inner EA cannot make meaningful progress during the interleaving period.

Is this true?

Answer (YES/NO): NO